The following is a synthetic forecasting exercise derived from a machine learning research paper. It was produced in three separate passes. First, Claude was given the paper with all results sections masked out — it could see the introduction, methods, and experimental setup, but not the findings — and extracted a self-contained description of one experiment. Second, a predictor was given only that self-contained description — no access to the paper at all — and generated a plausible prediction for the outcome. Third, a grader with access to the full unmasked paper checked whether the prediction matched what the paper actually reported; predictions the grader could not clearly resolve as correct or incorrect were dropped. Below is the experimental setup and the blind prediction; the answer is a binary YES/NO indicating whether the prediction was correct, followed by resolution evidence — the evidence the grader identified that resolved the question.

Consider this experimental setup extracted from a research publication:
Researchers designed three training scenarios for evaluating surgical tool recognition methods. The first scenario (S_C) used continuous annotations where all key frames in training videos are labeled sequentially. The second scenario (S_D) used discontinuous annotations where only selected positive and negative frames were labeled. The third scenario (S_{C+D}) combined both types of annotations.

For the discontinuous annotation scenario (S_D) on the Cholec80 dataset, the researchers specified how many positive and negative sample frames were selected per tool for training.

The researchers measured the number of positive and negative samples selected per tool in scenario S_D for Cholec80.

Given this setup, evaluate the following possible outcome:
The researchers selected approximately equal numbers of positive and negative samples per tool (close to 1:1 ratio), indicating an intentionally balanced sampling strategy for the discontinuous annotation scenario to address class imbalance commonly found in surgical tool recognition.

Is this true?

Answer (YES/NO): YES